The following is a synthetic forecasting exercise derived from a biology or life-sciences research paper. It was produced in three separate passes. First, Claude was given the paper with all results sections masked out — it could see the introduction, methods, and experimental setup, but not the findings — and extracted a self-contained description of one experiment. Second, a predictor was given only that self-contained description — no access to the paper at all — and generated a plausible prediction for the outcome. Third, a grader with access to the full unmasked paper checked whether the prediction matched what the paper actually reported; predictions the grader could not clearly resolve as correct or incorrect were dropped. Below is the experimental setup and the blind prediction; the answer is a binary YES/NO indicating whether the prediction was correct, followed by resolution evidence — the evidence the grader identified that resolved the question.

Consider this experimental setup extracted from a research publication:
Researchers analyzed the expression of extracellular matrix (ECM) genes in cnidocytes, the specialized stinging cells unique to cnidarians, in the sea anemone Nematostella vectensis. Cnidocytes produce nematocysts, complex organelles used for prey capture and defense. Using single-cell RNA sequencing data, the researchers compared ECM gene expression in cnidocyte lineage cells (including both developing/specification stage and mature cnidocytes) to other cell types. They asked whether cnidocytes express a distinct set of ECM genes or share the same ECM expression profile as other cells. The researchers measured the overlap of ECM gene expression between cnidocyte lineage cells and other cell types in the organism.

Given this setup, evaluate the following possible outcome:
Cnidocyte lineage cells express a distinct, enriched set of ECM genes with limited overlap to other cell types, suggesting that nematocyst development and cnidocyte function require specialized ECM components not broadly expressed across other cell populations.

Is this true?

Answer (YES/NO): NO